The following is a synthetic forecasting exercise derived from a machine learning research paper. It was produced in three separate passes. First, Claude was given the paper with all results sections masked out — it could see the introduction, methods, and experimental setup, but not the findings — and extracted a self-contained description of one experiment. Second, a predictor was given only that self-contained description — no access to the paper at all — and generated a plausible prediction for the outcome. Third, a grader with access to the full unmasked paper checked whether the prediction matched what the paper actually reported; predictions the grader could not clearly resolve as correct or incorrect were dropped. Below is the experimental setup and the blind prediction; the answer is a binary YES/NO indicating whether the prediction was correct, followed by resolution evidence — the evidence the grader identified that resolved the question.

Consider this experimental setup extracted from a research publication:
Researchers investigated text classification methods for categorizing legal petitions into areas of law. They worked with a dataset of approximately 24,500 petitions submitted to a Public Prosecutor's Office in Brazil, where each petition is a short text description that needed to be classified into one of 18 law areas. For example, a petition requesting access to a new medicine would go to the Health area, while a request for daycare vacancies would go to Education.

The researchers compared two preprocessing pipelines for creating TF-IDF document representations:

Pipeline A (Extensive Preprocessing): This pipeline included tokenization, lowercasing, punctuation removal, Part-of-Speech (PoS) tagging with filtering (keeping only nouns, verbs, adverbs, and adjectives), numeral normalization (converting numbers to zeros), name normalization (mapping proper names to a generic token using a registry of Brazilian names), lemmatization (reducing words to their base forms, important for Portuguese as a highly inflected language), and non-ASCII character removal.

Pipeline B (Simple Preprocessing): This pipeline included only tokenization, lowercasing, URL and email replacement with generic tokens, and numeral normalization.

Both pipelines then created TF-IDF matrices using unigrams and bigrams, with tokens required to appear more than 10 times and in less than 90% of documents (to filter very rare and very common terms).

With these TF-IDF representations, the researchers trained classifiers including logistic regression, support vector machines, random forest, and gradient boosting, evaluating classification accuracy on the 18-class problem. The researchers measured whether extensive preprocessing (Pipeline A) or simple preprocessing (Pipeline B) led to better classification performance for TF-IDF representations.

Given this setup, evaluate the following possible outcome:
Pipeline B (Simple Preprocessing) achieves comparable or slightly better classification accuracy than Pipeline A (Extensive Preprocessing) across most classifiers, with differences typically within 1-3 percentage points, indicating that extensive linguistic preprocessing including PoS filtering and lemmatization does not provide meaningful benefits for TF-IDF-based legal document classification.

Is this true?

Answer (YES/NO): NO